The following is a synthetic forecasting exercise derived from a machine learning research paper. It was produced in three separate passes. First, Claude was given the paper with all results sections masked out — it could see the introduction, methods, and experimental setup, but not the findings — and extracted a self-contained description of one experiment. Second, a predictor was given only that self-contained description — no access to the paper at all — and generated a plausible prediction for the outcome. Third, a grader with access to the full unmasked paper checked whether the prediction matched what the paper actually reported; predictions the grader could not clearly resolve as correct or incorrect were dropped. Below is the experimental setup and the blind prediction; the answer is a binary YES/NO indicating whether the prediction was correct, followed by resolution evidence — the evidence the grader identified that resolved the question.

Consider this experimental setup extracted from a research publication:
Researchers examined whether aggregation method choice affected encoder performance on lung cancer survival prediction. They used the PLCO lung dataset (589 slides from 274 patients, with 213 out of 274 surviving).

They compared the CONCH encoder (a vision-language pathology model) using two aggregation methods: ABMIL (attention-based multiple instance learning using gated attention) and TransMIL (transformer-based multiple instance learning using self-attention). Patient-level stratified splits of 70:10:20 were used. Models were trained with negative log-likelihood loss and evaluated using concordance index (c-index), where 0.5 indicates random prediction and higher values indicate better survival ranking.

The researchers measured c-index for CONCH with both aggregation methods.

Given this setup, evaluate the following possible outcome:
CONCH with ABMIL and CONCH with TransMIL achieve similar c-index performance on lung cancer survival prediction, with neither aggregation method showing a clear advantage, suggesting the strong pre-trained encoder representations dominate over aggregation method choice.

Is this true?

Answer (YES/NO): NO